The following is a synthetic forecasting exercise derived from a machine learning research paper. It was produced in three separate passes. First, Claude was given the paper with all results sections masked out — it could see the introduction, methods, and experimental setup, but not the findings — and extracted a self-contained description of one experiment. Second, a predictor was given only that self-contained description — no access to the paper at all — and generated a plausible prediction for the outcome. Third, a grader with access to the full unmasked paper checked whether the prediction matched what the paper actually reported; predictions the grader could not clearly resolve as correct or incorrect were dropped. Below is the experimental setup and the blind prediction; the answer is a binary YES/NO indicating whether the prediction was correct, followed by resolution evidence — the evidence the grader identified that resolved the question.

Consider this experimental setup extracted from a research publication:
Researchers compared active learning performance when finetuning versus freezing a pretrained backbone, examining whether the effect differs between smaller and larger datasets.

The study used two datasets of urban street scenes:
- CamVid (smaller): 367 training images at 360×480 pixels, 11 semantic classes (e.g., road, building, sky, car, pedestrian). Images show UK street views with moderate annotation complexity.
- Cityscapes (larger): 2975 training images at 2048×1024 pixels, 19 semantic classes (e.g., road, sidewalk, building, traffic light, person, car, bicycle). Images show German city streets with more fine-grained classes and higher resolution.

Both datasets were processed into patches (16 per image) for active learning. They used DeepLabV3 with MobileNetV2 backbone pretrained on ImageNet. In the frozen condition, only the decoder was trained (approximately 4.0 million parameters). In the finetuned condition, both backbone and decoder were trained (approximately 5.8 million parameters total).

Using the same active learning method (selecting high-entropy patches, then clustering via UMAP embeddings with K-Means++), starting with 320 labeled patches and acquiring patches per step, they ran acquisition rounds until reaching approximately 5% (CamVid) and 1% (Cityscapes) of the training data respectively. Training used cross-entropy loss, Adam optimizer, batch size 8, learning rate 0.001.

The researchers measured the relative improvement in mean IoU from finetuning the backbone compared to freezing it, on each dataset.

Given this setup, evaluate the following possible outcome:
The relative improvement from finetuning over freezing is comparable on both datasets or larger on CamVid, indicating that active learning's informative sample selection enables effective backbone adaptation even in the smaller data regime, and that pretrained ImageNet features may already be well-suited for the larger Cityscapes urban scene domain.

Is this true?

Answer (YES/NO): NO